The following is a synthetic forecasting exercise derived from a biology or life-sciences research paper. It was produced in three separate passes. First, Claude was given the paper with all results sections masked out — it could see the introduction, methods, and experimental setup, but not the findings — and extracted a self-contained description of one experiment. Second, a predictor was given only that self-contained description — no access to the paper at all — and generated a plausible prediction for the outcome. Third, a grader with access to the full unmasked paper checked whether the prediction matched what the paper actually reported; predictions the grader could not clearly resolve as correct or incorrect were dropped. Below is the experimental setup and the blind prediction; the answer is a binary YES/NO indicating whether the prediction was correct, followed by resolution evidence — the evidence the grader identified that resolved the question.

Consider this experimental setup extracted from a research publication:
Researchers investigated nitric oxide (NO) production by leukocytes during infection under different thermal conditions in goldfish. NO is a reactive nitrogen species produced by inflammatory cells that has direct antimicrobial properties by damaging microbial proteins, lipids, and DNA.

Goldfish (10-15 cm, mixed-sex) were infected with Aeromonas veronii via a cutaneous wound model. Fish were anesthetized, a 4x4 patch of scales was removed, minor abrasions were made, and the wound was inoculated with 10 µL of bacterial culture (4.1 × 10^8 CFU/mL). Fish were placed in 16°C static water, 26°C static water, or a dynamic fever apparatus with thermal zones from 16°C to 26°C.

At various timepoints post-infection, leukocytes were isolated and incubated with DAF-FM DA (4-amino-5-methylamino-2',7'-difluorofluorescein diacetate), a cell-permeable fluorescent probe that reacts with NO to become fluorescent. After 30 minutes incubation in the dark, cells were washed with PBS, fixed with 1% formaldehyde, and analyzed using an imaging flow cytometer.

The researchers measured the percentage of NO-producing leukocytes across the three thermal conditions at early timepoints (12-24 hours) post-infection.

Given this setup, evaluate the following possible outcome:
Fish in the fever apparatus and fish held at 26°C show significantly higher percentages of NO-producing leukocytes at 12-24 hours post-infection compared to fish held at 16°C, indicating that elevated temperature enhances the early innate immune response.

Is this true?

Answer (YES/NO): NO